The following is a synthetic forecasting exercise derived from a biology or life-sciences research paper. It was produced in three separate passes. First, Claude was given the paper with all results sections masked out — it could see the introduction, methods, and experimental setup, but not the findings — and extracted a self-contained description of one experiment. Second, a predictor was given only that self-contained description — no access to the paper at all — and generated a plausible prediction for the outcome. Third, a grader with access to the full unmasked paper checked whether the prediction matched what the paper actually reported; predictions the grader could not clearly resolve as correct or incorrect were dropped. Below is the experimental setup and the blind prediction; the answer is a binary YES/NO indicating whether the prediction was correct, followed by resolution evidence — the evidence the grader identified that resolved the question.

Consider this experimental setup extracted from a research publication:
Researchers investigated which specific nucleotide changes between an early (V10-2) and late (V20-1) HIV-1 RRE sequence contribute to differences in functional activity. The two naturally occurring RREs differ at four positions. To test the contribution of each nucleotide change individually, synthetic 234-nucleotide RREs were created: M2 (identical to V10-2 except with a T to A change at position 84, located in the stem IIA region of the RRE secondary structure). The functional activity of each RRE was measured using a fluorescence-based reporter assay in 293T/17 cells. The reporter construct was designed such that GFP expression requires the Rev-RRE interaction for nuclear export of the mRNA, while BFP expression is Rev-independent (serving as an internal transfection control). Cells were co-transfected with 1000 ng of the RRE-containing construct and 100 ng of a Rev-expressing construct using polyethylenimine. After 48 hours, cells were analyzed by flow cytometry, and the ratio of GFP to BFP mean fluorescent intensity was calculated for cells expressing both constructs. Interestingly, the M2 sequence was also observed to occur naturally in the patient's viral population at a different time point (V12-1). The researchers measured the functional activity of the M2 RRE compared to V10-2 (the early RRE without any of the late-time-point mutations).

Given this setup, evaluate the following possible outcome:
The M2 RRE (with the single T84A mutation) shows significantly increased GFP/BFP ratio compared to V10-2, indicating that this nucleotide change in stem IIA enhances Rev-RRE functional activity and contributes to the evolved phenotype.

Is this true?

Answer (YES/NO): NO